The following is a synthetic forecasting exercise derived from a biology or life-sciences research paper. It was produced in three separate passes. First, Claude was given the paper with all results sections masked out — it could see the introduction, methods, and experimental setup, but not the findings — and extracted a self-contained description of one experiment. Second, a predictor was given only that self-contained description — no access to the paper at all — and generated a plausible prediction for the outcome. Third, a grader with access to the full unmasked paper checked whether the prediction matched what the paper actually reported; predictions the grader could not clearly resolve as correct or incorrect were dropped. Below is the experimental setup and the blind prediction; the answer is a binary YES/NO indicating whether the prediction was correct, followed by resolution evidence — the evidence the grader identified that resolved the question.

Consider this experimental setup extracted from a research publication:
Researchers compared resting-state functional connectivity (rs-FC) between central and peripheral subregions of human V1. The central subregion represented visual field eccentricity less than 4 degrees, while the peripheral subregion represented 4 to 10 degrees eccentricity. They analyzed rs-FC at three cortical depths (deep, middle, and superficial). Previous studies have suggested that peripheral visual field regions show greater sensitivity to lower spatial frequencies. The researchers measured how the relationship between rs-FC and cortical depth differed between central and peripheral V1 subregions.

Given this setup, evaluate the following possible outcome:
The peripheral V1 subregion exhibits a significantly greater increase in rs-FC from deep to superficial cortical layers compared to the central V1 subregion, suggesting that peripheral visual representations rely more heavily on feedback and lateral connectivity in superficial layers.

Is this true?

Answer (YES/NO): NO